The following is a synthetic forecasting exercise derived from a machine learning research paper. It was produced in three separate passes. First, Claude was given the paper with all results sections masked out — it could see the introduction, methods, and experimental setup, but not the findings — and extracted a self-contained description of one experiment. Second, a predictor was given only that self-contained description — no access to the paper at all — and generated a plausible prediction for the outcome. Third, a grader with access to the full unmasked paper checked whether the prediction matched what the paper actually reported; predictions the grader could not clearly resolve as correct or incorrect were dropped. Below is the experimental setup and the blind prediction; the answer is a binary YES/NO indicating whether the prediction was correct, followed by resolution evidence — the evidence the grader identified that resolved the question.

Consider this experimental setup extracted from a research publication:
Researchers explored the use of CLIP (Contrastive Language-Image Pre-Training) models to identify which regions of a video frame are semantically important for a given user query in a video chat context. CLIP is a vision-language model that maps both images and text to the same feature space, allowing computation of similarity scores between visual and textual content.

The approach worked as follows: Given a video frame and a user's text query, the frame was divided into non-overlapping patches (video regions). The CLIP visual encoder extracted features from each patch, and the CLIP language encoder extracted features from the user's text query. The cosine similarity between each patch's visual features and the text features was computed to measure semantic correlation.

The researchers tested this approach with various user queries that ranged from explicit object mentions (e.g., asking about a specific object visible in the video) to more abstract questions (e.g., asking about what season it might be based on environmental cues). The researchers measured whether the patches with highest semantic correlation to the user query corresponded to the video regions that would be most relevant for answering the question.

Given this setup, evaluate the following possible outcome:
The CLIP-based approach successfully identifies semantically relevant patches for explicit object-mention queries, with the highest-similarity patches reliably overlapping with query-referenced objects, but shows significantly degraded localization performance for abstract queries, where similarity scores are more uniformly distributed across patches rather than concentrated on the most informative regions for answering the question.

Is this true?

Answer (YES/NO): NO